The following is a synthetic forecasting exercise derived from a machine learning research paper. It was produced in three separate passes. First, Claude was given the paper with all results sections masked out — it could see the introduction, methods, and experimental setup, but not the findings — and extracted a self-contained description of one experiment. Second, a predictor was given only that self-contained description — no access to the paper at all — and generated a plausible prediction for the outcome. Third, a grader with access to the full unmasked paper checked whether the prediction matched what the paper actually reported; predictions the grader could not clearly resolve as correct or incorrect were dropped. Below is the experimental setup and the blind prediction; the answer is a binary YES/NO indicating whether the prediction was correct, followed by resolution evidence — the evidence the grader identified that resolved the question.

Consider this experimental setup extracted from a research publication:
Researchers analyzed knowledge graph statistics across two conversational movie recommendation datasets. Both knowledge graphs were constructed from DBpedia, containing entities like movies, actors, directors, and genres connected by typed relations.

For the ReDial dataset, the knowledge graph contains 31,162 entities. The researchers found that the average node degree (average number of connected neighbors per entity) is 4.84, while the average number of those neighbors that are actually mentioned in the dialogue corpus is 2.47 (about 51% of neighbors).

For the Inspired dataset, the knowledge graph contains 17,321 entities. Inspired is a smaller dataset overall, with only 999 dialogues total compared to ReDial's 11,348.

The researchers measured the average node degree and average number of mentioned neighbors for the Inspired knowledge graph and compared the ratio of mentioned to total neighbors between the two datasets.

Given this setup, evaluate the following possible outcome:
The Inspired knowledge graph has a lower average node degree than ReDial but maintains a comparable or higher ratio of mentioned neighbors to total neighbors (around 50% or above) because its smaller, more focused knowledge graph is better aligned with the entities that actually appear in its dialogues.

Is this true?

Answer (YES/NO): NO